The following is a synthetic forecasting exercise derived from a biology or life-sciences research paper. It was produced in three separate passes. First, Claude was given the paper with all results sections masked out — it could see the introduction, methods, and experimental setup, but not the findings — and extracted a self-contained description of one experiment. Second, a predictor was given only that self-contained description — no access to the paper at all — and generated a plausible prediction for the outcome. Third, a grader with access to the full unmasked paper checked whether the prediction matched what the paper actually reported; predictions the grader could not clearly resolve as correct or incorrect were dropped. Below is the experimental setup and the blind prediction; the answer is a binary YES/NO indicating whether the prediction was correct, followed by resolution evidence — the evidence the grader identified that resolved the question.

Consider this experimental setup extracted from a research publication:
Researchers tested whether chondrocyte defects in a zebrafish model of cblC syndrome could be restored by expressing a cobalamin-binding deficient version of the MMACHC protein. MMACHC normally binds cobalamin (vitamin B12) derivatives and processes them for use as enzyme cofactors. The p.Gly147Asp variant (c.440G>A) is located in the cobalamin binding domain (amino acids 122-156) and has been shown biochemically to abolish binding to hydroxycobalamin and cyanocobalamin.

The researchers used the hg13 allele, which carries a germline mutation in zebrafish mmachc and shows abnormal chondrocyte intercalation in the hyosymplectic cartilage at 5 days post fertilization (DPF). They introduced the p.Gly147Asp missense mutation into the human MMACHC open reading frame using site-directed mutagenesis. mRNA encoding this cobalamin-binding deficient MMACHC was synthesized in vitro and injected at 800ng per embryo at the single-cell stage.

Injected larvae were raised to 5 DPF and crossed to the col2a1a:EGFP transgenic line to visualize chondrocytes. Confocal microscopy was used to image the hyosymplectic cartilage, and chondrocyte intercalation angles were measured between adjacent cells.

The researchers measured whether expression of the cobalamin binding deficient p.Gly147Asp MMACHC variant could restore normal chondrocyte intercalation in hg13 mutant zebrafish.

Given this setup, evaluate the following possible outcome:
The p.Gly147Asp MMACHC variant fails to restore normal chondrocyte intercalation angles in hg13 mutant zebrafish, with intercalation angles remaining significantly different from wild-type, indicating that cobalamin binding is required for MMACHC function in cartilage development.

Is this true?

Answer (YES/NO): NO